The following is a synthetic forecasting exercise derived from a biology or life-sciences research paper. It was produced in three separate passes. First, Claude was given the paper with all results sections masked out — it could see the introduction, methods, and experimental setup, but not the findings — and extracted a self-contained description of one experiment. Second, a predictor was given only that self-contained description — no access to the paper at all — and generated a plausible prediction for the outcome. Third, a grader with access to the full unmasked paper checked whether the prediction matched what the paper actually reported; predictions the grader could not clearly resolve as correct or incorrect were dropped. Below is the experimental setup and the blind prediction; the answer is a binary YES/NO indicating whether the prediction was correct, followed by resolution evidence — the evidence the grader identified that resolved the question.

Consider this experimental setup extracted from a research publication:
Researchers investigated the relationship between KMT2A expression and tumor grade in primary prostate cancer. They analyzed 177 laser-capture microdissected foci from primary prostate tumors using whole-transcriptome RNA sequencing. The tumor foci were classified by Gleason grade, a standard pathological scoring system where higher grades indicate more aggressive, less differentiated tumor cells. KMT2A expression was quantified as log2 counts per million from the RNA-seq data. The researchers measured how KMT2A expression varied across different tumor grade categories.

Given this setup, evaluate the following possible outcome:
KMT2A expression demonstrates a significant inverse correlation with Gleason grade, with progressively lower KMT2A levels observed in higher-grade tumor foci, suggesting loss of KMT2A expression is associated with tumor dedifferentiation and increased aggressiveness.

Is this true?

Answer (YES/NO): YES